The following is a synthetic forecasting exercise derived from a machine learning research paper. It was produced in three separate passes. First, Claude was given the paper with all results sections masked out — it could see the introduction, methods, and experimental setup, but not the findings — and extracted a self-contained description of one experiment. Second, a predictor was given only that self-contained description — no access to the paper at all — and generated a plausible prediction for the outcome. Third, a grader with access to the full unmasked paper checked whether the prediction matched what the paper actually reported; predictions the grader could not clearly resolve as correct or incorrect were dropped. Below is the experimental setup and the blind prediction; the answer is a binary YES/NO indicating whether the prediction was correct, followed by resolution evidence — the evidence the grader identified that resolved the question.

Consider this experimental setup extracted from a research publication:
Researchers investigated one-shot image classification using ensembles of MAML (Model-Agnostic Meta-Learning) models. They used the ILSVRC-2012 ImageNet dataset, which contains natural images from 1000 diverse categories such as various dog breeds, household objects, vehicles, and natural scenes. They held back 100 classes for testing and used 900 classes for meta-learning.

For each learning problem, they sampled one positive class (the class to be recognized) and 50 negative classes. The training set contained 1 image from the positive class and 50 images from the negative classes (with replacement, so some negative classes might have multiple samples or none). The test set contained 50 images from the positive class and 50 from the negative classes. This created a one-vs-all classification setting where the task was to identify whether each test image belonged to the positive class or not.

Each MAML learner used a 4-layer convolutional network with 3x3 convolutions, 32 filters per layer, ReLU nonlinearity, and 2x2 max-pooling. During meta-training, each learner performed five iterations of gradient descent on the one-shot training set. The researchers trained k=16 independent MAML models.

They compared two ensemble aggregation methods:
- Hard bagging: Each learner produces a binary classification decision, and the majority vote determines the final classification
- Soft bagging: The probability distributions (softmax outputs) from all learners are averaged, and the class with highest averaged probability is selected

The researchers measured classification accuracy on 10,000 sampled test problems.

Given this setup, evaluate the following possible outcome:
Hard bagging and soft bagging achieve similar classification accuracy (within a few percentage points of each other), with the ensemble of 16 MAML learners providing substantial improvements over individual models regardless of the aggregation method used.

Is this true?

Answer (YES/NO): NO